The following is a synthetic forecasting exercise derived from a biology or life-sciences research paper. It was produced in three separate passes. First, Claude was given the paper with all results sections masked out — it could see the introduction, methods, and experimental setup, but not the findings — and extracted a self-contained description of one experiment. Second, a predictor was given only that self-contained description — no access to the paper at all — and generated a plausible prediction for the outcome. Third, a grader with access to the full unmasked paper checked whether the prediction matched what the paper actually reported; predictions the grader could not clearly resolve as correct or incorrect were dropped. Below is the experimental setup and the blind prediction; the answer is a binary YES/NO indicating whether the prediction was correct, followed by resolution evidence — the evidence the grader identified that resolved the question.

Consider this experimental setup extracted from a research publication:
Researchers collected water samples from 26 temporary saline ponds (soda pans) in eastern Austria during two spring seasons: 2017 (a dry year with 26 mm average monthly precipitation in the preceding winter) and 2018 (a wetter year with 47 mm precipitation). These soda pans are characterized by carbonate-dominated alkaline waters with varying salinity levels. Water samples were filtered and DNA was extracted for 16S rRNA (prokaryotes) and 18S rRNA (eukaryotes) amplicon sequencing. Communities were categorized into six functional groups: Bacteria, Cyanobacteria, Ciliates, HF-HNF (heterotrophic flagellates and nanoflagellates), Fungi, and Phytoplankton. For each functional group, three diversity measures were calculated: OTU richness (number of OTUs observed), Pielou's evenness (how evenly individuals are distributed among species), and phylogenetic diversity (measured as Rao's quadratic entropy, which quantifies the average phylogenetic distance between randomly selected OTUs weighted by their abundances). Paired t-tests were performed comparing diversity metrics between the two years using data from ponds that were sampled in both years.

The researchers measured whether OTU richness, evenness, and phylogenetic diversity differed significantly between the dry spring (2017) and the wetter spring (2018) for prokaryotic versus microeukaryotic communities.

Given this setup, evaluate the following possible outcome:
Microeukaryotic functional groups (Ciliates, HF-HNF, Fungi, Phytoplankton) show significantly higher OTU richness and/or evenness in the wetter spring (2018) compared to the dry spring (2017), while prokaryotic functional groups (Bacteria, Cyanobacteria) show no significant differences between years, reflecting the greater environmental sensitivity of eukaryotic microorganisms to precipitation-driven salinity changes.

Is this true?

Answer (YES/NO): NO